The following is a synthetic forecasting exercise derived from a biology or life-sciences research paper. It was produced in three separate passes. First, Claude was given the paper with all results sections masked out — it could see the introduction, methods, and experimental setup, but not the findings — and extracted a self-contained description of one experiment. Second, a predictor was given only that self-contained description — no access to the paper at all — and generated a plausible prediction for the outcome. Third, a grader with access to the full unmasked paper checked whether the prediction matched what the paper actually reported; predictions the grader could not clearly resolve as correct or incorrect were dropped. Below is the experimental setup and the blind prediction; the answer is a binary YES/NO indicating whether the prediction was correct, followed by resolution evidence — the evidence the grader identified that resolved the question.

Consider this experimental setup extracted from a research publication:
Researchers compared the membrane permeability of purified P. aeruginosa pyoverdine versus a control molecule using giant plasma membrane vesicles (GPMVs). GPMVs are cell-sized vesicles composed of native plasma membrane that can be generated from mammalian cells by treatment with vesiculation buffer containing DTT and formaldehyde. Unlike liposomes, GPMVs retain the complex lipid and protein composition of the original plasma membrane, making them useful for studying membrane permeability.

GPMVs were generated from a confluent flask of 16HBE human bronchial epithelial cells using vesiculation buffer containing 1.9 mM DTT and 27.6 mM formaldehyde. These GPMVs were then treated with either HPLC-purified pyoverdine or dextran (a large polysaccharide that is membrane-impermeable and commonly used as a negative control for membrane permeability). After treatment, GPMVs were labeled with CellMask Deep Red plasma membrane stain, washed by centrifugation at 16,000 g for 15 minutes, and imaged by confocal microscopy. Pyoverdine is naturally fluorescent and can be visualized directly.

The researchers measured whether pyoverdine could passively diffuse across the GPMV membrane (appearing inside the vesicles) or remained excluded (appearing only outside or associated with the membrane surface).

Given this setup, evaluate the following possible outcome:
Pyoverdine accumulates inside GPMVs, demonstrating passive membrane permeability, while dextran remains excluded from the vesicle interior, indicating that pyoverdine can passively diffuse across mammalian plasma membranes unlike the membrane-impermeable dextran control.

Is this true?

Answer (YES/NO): NO